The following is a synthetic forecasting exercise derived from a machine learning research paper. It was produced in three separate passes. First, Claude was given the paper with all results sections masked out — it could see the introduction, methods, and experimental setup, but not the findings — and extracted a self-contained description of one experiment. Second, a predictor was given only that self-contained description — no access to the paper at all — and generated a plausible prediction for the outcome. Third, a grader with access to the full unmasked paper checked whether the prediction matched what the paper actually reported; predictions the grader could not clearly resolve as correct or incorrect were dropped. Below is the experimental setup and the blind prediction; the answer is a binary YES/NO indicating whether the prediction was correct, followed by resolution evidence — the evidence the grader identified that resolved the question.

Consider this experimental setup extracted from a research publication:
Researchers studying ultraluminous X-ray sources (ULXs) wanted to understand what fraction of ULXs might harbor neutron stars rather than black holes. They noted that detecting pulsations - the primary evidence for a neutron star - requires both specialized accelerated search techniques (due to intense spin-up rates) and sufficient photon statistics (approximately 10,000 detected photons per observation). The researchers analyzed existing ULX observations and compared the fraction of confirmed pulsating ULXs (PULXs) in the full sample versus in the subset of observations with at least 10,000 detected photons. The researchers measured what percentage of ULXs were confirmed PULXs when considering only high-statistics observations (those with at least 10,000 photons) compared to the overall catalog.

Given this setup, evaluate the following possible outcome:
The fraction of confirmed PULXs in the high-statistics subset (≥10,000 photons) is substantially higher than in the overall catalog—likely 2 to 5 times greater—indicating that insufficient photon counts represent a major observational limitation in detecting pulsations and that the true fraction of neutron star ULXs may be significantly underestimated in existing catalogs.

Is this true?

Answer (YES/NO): NO